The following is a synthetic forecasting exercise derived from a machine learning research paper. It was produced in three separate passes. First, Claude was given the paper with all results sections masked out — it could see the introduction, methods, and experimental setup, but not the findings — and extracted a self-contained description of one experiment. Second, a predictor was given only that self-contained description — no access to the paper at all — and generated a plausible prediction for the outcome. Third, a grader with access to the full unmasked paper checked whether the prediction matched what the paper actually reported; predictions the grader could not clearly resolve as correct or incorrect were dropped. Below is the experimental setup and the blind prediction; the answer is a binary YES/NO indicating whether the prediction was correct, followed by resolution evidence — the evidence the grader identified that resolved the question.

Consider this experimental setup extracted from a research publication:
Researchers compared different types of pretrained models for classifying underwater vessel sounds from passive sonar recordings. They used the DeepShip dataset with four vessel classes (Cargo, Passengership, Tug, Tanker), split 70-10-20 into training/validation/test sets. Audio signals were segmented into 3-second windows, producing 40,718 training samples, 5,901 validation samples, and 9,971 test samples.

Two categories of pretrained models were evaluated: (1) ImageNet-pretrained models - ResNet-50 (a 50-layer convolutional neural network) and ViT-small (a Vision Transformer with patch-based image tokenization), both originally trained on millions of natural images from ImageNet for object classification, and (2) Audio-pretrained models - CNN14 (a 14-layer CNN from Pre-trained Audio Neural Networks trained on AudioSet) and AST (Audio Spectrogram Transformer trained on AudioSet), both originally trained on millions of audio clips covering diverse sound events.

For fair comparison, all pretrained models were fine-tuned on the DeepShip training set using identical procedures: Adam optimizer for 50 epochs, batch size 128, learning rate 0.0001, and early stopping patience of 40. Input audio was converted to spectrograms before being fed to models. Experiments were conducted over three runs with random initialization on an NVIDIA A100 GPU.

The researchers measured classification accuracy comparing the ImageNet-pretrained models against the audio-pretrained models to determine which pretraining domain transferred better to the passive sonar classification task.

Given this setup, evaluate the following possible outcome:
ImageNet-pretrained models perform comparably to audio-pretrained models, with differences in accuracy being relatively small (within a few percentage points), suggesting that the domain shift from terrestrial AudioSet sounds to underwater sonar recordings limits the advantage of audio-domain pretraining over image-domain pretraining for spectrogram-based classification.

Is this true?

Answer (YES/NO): NO